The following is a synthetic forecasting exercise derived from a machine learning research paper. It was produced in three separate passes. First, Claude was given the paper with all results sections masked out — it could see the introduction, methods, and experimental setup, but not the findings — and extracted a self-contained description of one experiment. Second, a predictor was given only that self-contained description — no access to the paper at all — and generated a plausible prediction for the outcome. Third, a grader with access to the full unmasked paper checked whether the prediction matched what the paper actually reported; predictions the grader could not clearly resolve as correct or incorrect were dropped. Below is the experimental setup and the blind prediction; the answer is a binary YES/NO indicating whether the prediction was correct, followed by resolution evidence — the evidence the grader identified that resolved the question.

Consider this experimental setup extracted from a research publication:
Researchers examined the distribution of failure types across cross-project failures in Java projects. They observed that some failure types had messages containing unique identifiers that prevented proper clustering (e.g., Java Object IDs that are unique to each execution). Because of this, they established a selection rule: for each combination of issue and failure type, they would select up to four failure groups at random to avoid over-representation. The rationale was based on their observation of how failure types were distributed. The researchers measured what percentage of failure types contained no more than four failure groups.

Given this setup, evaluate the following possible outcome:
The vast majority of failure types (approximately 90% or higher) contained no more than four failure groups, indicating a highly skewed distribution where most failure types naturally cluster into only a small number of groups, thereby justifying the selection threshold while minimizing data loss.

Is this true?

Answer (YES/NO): YES